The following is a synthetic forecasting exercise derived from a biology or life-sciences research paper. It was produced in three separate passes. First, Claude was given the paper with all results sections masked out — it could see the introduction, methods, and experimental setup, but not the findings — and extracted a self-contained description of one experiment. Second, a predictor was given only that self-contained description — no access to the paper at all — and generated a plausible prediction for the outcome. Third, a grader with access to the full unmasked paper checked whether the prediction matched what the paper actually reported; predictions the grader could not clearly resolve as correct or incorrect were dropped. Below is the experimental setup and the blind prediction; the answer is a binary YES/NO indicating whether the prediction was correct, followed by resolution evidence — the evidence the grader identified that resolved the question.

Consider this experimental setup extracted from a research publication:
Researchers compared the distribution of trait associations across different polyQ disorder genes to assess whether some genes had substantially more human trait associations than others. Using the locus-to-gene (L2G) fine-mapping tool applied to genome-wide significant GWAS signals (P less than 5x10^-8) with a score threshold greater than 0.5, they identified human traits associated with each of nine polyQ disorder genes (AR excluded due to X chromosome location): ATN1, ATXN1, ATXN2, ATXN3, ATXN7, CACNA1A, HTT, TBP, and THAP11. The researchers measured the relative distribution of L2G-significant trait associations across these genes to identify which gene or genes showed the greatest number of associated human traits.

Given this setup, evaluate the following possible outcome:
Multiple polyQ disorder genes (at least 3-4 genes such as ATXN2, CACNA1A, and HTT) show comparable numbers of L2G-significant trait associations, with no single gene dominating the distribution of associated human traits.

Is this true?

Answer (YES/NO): NO